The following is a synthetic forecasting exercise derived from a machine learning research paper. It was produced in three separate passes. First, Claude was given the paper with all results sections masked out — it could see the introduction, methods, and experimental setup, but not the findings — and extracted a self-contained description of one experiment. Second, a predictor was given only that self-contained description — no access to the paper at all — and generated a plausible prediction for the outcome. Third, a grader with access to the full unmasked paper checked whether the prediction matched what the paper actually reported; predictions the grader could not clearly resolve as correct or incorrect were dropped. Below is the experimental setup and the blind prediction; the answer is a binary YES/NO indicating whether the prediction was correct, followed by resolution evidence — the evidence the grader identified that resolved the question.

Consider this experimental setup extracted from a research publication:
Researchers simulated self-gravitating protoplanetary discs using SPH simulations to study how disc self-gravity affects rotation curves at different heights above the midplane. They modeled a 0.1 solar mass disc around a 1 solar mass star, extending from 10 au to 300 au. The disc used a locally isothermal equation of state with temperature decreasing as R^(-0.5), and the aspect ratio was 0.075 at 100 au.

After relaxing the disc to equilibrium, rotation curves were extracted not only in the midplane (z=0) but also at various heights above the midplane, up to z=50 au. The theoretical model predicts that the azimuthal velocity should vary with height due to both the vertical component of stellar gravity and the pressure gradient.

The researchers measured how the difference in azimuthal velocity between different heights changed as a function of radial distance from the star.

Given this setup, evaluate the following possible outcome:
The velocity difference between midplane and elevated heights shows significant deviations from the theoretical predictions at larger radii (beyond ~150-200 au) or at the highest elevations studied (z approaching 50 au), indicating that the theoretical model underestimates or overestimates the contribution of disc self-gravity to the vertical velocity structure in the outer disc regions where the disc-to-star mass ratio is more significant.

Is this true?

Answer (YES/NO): NO